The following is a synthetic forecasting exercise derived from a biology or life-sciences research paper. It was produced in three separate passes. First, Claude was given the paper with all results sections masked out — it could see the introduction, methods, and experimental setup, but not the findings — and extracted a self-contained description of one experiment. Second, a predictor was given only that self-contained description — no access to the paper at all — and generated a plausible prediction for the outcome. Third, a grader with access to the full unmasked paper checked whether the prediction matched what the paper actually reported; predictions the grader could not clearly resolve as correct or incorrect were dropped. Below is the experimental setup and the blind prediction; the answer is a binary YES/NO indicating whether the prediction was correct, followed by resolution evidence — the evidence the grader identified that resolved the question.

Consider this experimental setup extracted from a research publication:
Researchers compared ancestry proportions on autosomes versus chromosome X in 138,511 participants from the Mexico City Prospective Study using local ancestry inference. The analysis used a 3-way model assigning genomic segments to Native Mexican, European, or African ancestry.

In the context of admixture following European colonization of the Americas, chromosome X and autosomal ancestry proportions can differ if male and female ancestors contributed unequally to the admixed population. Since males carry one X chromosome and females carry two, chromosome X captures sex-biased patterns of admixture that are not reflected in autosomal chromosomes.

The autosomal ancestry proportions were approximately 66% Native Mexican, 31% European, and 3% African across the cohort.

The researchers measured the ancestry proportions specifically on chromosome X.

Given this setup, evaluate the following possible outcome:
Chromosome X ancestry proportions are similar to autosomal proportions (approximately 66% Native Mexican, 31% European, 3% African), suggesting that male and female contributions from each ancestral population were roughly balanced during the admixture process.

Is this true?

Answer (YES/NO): NO